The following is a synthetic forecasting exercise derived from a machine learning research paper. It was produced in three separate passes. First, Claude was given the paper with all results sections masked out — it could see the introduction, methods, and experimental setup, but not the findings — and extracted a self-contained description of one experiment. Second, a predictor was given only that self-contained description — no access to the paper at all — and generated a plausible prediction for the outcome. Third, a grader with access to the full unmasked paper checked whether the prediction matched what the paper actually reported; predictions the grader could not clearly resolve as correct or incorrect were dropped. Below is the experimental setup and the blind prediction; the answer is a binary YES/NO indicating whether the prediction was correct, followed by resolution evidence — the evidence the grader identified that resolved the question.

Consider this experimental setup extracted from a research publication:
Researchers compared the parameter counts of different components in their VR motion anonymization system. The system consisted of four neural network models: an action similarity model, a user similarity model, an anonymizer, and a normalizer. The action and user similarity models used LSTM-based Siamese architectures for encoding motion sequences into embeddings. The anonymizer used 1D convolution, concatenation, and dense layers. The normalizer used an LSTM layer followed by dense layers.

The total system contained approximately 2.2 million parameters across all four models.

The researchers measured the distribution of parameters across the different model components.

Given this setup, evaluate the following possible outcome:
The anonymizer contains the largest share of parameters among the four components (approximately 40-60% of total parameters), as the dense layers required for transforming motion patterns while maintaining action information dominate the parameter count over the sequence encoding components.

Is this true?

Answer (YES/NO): NO